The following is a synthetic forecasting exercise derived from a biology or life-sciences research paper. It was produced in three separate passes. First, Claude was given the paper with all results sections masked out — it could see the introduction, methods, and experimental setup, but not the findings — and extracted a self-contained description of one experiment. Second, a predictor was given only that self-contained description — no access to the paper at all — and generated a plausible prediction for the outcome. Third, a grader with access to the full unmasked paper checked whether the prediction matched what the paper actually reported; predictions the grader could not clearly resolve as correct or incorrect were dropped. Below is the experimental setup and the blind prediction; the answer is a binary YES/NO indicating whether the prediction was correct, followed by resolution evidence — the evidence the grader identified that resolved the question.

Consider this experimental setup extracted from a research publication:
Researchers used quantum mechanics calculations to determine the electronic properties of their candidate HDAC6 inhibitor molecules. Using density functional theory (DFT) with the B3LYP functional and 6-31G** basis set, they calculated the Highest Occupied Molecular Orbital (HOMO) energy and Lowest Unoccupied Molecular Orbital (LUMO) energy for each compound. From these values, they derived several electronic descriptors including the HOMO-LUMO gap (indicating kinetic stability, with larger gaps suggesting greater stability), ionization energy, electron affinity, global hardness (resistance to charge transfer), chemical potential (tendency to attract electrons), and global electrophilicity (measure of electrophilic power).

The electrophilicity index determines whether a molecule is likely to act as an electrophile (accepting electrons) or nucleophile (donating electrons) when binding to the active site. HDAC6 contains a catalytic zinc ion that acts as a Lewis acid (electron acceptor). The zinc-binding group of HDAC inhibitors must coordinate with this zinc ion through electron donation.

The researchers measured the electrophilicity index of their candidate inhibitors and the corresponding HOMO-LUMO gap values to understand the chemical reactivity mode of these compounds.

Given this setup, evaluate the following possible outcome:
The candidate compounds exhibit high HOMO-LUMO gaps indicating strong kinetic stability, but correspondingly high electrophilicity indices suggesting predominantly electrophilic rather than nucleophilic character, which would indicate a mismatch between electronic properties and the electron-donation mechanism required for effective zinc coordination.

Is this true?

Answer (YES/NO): NO